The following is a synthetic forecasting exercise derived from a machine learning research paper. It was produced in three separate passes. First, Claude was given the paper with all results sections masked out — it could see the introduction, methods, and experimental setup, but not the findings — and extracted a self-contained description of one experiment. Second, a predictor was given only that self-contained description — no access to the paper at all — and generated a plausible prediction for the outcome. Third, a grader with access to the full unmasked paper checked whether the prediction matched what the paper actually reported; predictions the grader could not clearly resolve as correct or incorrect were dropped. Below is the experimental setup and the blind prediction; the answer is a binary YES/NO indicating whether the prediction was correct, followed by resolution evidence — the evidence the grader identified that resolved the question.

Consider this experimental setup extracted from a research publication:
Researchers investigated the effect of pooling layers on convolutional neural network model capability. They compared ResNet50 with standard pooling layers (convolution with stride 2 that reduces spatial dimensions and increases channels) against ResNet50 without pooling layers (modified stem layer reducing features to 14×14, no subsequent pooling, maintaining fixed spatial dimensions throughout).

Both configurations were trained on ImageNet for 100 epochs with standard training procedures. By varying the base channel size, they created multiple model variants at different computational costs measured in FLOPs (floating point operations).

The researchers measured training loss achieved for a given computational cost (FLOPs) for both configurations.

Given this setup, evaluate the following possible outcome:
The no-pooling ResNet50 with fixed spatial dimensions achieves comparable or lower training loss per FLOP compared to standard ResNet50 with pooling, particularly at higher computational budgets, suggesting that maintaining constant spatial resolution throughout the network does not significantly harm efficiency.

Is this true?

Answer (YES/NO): NO